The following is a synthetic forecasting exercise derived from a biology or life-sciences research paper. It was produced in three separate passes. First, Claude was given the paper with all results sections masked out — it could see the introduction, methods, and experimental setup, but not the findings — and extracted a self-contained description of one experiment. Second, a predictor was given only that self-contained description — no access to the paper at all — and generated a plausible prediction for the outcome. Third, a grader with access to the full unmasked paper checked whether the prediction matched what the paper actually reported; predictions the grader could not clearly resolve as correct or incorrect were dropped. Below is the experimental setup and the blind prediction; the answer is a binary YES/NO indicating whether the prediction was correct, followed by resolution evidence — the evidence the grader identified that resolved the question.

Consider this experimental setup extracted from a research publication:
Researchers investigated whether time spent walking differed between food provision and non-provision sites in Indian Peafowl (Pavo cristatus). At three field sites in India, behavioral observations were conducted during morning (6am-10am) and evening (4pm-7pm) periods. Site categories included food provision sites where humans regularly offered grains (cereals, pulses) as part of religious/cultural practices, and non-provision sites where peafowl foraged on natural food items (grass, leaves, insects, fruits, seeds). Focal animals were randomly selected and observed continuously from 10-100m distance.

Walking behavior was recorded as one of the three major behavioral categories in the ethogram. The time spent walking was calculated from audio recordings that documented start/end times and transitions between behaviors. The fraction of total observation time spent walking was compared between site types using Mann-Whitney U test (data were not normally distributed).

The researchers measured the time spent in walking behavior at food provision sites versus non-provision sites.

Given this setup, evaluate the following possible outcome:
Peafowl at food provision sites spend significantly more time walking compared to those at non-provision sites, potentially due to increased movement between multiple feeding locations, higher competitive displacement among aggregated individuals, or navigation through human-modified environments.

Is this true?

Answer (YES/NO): NO